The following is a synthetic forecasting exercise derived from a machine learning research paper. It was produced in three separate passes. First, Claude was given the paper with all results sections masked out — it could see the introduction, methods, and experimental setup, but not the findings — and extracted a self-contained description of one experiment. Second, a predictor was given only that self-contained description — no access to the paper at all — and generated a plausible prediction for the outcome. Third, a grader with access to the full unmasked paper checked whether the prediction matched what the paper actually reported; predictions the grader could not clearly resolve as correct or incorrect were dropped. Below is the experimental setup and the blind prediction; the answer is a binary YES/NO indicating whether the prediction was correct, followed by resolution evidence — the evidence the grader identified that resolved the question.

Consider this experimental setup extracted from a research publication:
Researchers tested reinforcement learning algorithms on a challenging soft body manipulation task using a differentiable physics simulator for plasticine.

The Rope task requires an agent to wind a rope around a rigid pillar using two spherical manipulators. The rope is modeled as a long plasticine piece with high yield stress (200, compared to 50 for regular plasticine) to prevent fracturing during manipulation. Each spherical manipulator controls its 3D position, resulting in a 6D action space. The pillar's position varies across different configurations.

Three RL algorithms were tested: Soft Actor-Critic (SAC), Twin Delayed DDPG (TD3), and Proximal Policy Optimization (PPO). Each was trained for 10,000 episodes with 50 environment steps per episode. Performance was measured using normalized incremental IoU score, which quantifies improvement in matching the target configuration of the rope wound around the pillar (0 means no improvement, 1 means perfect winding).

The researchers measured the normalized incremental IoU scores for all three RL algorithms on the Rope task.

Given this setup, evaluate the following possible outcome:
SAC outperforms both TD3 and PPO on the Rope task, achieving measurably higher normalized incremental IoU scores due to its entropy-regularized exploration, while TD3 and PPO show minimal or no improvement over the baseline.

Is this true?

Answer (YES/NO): NO